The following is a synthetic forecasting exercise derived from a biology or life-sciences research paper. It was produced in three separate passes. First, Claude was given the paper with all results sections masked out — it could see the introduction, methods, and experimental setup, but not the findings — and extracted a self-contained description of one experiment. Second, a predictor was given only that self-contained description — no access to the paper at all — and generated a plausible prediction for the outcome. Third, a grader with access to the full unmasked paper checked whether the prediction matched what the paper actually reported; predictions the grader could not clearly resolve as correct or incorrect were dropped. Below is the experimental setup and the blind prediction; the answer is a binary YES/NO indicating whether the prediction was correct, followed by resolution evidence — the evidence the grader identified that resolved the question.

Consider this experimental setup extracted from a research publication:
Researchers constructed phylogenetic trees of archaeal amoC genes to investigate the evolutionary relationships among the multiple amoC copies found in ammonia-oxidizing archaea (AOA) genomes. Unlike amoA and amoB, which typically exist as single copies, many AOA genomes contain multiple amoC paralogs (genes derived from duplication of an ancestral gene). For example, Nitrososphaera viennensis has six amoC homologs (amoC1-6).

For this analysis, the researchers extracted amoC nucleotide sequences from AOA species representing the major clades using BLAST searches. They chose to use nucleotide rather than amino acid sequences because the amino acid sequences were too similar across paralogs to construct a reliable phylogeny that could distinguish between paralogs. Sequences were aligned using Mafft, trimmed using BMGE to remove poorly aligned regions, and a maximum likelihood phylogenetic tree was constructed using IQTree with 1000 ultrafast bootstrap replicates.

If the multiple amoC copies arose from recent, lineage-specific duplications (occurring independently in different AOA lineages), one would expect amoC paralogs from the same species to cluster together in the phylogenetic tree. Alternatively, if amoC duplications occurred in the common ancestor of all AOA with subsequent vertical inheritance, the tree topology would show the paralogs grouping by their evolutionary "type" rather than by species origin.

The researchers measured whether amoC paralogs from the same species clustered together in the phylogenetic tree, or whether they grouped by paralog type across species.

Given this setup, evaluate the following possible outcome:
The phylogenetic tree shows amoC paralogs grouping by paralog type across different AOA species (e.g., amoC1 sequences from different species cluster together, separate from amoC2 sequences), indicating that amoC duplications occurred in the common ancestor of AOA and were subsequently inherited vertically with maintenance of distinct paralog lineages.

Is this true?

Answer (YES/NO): NO